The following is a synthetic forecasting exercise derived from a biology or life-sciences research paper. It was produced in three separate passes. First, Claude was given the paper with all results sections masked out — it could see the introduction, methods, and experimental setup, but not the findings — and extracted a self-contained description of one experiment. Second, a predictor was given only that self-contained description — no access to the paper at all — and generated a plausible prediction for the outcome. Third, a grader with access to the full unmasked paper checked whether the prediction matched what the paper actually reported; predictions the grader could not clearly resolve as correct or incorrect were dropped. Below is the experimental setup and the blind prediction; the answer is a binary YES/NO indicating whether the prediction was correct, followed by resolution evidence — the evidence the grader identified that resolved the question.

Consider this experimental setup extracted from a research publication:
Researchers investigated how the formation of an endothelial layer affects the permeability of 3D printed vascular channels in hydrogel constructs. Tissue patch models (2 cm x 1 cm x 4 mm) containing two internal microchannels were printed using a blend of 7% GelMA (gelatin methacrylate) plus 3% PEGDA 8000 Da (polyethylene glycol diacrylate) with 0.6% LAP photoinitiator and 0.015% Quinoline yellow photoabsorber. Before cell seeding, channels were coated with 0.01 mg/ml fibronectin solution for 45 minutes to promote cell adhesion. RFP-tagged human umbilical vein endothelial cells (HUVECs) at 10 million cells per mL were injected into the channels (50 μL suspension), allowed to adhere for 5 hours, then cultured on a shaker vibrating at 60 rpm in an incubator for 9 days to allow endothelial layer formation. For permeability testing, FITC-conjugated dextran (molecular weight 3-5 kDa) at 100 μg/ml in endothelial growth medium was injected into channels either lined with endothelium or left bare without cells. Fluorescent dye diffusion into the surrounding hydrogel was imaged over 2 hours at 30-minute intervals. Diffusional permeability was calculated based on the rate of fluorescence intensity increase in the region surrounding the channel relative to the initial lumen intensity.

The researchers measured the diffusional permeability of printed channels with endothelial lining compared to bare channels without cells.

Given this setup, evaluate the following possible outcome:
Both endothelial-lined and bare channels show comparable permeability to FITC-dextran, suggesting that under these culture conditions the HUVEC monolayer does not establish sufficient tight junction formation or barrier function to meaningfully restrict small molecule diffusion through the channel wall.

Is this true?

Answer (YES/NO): NO